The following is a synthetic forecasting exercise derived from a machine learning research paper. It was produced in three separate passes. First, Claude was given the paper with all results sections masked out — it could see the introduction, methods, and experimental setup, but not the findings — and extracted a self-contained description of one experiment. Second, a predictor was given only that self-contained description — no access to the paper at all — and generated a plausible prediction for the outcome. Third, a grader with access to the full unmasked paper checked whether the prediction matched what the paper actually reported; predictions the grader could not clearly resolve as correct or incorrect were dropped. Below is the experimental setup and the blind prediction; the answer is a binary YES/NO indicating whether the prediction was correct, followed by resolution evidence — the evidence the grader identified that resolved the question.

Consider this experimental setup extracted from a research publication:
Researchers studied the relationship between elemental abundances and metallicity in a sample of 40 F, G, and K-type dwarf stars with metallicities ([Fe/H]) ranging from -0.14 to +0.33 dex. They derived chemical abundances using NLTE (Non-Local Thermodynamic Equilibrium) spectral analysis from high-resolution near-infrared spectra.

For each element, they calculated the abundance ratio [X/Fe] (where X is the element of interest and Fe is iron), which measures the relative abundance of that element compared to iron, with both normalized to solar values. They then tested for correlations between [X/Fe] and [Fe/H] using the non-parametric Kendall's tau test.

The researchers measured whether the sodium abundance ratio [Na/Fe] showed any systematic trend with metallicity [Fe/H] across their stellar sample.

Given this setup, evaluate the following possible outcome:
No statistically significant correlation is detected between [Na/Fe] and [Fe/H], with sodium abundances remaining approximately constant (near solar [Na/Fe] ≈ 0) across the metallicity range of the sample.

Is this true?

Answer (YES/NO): NO